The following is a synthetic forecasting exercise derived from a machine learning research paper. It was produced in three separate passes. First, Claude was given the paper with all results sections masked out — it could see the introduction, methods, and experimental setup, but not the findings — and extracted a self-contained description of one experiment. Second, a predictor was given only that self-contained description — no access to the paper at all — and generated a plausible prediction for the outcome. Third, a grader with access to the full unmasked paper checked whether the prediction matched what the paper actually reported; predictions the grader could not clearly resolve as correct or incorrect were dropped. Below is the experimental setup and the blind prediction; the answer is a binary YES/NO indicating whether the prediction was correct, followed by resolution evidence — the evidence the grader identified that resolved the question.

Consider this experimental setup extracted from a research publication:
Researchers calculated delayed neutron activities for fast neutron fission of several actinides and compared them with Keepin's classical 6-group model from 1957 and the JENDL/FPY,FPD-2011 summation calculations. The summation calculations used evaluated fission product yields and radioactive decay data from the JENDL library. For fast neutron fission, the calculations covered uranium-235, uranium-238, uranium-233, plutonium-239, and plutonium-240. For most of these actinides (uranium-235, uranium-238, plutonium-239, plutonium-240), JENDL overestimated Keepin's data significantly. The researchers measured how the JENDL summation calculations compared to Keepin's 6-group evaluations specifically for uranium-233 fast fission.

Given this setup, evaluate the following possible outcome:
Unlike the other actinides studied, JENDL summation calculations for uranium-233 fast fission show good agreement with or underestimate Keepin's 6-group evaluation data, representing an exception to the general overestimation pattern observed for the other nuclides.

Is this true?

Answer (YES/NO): YES